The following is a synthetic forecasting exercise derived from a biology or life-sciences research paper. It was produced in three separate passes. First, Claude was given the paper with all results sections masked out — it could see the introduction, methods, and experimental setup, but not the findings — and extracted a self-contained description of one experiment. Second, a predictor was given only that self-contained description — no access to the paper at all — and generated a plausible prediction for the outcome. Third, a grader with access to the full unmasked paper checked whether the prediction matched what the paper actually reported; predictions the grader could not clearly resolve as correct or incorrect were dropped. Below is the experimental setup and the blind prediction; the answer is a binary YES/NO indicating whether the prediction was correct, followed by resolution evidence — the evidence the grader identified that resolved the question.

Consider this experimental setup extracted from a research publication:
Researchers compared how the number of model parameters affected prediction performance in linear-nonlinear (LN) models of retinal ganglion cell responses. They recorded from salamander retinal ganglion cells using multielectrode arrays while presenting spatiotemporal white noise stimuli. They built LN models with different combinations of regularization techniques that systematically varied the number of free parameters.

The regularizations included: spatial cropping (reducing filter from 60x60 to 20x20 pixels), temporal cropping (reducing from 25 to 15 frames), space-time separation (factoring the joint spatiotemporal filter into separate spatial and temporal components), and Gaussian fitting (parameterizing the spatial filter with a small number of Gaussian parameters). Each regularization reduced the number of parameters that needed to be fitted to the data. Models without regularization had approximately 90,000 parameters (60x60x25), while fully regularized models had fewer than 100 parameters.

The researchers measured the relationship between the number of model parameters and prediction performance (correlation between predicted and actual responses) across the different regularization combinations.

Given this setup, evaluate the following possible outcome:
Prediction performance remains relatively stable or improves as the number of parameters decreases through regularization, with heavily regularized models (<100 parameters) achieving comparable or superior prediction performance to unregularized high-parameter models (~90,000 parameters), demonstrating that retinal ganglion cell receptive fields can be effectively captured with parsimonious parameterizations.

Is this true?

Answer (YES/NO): YES